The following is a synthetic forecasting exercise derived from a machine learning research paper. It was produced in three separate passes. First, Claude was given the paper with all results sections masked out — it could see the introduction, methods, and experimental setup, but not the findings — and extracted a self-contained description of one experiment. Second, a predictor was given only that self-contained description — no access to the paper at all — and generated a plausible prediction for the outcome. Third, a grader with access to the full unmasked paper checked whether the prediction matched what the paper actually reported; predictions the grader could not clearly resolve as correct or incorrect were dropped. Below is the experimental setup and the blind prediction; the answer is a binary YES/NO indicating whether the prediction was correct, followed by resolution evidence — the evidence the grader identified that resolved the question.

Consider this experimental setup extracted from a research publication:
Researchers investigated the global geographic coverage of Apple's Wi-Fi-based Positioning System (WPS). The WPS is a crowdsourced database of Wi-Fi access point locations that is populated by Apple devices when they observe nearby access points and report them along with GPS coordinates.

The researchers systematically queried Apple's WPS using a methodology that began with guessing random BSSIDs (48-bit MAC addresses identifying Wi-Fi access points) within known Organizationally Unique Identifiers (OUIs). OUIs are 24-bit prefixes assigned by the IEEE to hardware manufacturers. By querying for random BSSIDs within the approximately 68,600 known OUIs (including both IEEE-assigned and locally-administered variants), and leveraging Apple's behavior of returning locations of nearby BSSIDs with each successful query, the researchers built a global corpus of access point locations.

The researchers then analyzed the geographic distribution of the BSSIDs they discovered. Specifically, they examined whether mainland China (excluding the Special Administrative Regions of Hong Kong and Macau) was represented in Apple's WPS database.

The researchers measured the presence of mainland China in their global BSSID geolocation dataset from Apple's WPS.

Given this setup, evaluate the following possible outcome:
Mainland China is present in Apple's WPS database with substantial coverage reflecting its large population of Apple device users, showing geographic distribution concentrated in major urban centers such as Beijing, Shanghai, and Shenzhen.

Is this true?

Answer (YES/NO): NO